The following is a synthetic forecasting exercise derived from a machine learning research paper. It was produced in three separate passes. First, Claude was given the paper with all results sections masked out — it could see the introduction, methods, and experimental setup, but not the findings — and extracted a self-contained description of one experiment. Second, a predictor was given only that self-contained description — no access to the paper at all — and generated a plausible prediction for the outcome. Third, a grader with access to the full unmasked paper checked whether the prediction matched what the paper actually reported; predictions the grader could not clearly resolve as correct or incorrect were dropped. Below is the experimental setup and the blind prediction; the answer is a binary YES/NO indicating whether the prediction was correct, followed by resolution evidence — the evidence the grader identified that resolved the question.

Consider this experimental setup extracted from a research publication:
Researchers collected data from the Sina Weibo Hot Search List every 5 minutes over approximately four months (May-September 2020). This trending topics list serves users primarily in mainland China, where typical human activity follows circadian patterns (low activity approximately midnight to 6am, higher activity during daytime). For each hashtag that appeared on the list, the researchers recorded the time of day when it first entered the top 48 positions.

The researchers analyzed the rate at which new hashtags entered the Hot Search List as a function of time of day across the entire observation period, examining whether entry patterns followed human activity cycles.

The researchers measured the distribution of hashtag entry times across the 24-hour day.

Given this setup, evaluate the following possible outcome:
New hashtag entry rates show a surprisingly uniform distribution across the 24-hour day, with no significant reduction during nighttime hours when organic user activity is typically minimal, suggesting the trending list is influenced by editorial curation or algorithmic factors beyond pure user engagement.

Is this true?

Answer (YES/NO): NO